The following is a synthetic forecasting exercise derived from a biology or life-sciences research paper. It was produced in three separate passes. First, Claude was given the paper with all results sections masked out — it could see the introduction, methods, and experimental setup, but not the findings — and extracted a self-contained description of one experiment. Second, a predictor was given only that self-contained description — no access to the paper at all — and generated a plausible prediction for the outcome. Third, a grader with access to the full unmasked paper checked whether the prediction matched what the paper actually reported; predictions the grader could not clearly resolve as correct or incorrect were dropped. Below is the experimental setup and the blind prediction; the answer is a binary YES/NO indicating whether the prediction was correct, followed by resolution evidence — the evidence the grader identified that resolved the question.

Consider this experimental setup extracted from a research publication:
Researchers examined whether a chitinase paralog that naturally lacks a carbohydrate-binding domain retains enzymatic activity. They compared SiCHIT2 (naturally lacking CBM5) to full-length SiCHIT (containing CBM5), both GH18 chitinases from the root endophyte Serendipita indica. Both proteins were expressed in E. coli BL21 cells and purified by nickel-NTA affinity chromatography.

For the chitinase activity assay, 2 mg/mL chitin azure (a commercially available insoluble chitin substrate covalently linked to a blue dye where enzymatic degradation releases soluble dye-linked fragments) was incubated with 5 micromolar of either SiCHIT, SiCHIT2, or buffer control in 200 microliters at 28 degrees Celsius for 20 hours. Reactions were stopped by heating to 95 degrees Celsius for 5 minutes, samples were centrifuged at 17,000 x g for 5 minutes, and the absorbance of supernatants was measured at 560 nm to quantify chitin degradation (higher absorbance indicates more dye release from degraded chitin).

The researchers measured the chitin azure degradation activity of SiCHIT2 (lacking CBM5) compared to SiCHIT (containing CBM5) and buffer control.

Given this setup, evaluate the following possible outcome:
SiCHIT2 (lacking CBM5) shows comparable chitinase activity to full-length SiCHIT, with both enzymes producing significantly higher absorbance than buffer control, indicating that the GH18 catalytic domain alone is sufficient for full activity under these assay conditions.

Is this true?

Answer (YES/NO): YES